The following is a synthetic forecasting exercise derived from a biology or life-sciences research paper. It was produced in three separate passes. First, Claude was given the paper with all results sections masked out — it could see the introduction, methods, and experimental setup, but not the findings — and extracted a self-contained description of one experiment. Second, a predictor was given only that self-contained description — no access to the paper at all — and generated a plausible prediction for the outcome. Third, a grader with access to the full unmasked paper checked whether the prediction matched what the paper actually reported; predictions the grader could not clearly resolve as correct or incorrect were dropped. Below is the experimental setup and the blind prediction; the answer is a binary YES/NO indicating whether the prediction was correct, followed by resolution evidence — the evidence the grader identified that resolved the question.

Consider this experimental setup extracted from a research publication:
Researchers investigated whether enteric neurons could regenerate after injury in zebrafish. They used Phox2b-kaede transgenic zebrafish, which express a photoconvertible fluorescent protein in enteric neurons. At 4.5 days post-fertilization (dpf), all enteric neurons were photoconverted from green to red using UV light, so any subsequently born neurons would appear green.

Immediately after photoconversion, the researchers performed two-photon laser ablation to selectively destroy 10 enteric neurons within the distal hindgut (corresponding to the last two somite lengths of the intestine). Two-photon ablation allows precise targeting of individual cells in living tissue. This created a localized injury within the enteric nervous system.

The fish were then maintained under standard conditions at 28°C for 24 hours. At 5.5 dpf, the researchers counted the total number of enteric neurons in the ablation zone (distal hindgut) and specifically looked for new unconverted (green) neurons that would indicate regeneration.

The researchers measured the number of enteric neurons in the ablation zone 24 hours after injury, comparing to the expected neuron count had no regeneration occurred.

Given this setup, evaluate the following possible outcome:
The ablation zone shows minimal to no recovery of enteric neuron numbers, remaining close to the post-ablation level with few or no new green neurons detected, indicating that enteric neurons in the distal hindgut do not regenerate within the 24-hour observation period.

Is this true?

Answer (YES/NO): NO